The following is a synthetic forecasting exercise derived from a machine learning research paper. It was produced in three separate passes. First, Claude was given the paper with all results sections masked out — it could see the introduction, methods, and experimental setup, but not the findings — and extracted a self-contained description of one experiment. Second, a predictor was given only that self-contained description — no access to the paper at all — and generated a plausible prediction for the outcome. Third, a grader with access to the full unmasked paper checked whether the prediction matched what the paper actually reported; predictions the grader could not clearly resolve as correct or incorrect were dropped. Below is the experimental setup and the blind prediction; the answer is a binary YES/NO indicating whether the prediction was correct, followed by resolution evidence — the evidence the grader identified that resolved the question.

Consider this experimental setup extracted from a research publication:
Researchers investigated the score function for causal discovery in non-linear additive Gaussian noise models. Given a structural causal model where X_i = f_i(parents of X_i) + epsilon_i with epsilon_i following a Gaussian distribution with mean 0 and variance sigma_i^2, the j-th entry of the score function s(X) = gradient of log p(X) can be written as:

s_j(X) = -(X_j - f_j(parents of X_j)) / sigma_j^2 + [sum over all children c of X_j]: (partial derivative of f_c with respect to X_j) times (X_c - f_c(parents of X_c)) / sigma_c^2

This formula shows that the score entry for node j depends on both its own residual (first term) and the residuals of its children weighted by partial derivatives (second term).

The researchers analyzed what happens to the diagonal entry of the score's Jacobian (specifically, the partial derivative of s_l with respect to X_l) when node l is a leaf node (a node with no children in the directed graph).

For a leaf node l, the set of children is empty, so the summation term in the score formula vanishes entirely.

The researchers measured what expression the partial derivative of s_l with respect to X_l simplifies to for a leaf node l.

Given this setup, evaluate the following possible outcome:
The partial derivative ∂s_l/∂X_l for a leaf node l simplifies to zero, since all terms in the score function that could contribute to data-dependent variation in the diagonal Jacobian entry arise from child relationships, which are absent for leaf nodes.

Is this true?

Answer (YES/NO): NO